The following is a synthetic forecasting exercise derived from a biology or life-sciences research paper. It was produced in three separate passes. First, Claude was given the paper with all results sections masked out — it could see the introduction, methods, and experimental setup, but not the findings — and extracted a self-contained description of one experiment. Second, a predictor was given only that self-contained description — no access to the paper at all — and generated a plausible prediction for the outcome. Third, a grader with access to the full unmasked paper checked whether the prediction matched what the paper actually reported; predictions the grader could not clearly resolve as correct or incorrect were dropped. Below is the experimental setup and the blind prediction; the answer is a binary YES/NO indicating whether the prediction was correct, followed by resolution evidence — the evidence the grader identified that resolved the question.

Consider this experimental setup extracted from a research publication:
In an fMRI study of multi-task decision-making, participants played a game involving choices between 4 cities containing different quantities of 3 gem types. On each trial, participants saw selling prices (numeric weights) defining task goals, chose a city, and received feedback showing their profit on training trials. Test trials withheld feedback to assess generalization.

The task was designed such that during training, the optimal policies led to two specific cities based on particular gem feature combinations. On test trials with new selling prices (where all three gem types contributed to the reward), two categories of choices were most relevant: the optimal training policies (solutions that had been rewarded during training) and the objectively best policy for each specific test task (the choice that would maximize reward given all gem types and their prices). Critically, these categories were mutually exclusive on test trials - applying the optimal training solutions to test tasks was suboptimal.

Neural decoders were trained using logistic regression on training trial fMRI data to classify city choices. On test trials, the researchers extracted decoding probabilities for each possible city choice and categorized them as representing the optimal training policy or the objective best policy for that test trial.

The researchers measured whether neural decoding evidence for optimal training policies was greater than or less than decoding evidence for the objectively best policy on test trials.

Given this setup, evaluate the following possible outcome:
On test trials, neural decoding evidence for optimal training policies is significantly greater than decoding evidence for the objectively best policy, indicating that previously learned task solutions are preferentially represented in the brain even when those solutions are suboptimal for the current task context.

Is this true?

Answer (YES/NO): YES